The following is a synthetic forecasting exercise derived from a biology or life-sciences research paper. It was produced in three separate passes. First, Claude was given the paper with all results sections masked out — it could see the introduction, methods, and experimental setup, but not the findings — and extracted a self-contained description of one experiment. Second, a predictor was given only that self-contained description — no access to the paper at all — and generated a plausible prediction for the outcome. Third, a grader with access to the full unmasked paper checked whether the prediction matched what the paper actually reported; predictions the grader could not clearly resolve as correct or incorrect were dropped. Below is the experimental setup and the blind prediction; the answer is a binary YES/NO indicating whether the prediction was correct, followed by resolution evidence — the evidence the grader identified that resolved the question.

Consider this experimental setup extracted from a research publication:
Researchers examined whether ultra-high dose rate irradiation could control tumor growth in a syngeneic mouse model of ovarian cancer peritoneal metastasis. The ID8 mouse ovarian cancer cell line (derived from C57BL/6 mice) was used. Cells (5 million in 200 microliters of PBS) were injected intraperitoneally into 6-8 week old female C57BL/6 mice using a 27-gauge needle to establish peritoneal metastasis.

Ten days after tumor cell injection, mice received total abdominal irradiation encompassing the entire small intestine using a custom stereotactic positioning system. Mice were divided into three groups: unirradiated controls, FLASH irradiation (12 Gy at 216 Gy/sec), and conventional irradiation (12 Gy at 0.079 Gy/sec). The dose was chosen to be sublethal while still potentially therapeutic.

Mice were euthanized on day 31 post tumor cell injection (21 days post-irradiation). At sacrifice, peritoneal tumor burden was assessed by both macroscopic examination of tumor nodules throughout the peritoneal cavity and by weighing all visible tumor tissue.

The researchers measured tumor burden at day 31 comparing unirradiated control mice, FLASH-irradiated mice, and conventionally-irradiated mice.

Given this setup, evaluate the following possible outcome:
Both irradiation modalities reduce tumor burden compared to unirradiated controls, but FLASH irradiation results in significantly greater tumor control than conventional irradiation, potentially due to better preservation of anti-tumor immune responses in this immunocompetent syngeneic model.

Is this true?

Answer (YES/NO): NO